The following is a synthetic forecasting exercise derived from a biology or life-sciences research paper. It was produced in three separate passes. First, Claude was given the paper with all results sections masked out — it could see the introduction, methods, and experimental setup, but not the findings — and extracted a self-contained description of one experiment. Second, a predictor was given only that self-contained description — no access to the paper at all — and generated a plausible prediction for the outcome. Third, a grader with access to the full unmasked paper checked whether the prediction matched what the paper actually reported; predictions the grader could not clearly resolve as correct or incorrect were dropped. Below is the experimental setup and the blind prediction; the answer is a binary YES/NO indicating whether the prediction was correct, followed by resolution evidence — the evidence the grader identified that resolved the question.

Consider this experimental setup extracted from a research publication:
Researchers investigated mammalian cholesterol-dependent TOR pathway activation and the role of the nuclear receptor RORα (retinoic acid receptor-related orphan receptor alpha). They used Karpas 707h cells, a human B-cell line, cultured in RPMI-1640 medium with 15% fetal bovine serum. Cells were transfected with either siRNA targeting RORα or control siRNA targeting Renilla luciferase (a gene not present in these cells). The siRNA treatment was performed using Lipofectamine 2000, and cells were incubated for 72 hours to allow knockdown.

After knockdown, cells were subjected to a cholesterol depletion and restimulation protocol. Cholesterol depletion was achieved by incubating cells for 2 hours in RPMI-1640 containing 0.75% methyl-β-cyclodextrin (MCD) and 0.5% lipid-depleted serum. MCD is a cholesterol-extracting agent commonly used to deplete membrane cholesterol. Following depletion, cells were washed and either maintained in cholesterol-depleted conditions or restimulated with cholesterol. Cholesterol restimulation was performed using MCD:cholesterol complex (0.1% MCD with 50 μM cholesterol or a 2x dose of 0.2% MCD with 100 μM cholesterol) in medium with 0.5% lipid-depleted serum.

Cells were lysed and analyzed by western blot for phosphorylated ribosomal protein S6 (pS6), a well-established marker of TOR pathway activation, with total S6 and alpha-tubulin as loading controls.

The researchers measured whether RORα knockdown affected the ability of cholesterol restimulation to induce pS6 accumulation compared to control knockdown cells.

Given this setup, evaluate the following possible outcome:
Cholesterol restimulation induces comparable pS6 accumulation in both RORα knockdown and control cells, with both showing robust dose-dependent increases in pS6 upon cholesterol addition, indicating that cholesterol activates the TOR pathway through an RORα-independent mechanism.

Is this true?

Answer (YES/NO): NO